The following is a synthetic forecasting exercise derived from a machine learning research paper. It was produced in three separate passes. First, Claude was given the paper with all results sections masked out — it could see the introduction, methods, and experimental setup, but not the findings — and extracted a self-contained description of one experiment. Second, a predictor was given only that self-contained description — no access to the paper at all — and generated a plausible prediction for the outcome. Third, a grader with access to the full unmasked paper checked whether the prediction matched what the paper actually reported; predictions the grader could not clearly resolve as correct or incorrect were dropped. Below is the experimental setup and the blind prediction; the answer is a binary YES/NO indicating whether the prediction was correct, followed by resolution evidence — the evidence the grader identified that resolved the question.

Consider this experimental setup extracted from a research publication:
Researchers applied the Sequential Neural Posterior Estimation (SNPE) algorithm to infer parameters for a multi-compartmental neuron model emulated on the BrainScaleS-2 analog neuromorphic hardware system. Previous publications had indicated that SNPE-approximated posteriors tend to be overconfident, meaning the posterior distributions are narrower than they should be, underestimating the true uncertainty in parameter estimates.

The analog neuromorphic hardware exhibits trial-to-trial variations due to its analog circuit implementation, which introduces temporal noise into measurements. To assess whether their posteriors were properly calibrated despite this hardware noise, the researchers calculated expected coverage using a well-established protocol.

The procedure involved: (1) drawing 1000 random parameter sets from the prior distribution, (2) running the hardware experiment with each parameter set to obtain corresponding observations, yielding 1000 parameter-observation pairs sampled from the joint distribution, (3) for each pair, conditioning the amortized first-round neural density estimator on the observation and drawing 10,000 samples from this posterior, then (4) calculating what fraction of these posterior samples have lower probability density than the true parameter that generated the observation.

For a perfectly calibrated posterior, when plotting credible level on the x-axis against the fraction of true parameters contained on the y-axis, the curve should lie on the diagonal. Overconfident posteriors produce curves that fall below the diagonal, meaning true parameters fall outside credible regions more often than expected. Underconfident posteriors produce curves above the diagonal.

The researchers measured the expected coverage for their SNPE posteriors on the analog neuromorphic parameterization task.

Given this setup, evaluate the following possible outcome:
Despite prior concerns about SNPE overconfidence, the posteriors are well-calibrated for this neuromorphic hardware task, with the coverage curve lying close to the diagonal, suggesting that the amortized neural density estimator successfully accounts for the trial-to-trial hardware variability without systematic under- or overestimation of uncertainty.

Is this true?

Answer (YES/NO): NO